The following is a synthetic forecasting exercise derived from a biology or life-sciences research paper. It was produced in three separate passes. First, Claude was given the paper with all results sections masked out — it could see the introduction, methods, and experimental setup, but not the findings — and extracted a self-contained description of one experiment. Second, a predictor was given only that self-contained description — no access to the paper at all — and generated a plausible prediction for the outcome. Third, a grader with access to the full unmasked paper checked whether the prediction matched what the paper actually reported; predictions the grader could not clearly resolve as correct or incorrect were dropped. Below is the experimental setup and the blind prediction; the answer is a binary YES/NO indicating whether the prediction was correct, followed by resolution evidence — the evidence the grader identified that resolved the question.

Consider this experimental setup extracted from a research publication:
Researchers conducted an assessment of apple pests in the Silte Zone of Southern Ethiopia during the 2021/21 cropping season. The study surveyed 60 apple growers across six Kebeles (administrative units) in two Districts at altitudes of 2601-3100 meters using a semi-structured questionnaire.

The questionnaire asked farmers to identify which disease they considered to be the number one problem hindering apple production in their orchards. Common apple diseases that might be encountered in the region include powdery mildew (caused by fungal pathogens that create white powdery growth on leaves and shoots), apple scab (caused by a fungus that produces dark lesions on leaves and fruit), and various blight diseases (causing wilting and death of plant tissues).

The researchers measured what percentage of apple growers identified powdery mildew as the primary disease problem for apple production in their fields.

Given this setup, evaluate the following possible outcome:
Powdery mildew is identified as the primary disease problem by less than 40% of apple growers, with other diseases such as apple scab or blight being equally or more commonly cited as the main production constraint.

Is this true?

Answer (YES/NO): NO